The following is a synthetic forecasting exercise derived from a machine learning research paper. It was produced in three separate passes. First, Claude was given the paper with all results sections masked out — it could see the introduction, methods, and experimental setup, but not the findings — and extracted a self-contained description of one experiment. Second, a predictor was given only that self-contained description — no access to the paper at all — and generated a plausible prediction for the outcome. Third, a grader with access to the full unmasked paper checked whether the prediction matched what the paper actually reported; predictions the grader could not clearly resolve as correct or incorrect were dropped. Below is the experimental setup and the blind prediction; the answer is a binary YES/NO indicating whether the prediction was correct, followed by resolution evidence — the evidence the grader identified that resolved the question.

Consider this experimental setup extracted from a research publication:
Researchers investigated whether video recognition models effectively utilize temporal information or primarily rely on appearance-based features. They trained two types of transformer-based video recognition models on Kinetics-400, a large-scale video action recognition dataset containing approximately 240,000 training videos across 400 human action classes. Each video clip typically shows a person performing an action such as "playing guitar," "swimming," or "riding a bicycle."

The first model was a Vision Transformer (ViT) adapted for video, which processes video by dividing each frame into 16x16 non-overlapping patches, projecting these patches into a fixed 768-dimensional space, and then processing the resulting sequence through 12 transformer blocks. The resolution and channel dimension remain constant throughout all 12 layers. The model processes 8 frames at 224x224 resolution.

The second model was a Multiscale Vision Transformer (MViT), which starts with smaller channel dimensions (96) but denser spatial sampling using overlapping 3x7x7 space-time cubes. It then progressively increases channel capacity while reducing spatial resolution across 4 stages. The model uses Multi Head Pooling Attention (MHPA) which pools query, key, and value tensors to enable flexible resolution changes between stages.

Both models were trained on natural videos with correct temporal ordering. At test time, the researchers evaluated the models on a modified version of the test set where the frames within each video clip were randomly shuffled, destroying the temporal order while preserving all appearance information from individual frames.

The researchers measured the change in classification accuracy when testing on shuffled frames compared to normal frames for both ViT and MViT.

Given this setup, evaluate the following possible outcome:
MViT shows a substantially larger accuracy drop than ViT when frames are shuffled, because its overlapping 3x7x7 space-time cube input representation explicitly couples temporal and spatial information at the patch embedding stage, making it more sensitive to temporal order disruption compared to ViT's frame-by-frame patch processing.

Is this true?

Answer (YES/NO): YES